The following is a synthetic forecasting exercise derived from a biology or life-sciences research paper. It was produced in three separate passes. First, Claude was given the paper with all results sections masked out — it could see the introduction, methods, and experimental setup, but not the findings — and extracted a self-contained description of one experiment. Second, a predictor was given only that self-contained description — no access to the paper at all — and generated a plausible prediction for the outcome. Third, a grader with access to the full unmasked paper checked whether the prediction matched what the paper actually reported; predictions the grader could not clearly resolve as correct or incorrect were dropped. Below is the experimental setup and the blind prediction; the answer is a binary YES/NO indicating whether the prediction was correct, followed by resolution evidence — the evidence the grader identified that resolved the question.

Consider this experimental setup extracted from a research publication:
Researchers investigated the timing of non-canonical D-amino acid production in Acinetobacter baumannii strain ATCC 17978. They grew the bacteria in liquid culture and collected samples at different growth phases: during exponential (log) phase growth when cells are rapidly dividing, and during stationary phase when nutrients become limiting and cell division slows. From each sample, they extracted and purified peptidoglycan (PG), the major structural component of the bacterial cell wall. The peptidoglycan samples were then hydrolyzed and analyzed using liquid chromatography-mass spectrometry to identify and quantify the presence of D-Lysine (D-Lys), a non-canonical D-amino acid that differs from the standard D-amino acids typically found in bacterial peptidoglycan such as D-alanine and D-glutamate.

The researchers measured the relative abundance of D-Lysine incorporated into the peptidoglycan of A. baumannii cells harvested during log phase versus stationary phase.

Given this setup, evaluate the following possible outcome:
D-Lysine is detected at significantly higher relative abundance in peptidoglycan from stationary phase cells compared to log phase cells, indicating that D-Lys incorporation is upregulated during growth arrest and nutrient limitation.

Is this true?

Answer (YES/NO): YES